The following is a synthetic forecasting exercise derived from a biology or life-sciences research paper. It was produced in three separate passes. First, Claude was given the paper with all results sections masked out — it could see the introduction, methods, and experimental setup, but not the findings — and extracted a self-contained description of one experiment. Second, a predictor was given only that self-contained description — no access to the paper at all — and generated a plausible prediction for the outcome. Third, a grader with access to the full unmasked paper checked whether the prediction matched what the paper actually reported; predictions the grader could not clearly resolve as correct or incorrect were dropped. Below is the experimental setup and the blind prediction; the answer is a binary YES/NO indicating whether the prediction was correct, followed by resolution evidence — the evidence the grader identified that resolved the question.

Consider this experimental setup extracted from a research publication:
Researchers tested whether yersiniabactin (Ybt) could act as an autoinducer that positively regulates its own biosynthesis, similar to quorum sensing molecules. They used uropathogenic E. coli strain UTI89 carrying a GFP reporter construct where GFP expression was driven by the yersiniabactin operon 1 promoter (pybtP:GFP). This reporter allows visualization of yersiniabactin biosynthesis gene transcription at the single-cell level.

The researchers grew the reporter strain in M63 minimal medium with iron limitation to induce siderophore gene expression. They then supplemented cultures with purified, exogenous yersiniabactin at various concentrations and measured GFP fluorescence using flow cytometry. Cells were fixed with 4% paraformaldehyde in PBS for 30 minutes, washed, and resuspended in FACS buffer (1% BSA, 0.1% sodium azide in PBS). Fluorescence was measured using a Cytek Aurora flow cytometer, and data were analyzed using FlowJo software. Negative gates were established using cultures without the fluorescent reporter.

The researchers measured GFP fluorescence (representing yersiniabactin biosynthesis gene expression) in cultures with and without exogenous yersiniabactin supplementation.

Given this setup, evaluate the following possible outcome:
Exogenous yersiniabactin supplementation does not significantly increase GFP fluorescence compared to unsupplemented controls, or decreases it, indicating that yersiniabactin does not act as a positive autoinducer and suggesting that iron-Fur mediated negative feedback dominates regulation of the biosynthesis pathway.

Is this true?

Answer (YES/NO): NO